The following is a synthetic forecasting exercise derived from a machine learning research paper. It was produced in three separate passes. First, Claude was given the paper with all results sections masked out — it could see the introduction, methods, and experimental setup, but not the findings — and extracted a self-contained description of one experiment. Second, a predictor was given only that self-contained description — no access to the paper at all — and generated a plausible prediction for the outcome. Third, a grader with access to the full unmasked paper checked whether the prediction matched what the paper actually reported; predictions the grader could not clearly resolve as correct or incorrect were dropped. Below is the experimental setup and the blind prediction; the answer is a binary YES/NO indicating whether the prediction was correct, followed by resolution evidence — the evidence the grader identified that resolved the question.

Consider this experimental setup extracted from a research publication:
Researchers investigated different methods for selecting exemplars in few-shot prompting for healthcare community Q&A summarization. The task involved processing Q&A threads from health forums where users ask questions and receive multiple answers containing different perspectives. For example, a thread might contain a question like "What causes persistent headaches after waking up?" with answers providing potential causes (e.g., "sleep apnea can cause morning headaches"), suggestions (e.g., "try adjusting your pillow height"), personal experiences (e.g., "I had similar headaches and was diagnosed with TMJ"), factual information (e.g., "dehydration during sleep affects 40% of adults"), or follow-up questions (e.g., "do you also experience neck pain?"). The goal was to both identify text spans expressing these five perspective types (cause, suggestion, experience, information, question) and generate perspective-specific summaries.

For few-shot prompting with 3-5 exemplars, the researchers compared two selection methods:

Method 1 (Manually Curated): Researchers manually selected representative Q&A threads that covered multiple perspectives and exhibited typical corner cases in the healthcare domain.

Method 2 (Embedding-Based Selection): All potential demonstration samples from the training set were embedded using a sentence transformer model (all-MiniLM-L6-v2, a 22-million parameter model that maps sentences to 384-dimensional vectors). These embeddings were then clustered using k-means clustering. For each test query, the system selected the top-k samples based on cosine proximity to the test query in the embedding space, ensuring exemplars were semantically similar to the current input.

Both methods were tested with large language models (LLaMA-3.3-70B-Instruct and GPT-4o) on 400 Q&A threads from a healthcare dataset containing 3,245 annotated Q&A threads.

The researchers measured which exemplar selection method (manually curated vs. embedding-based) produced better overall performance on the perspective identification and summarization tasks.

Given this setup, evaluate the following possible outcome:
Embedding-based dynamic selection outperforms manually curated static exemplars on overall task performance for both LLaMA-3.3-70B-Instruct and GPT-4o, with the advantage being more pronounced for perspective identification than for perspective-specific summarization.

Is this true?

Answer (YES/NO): NO